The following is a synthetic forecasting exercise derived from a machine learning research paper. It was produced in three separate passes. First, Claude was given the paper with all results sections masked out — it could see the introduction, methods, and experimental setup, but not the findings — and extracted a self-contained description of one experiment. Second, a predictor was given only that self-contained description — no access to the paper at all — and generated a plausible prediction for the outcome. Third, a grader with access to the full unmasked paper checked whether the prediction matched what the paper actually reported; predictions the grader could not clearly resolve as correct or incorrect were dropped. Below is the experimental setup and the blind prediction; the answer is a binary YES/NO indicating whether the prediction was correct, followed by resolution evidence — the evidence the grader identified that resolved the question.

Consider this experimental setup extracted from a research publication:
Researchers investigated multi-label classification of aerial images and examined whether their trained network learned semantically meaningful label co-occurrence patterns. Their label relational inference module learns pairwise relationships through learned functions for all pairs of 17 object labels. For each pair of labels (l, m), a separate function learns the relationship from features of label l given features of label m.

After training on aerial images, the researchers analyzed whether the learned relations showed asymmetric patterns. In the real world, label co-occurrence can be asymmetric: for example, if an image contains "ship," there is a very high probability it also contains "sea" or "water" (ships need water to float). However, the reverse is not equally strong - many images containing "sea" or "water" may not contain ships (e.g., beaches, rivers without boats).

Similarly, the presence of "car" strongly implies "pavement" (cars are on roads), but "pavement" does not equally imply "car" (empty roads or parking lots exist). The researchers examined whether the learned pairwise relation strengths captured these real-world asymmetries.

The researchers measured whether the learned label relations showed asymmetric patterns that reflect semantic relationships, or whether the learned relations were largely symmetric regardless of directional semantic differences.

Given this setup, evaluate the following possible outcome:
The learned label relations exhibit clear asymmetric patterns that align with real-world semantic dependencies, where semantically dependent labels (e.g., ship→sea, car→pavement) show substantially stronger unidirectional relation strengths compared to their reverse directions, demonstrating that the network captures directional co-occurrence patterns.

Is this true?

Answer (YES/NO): YES